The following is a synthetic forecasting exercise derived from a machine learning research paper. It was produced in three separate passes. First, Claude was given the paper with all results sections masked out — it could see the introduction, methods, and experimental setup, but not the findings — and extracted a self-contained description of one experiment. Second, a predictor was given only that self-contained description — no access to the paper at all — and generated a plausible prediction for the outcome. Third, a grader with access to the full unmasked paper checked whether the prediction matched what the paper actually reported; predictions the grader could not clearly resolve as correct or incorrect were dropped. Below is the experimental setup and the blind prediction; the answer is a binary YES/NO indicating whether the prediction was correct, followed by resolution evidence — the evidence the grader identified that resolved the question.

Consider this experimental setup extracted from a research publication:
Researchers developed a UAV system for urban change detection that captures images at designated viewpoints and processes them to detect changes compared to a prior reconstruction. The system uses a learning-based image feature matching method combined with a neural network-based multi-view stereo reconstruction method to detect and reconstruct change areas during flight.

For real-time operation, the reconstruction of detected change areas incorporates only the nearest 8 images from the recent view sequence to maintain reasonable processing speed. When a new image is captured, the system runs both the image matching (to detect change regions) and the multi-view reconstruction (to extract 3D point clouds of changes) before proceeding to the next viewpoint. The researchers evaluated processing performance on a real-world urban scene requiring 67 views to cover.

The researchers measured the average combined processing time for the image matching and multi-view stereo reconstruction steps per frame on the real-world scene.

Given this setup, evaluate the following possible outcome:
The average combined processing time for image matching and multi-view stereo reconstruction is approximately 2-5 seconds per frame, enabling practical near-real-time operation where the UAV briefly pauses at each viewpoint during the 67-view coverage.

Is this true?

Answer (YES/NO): NO